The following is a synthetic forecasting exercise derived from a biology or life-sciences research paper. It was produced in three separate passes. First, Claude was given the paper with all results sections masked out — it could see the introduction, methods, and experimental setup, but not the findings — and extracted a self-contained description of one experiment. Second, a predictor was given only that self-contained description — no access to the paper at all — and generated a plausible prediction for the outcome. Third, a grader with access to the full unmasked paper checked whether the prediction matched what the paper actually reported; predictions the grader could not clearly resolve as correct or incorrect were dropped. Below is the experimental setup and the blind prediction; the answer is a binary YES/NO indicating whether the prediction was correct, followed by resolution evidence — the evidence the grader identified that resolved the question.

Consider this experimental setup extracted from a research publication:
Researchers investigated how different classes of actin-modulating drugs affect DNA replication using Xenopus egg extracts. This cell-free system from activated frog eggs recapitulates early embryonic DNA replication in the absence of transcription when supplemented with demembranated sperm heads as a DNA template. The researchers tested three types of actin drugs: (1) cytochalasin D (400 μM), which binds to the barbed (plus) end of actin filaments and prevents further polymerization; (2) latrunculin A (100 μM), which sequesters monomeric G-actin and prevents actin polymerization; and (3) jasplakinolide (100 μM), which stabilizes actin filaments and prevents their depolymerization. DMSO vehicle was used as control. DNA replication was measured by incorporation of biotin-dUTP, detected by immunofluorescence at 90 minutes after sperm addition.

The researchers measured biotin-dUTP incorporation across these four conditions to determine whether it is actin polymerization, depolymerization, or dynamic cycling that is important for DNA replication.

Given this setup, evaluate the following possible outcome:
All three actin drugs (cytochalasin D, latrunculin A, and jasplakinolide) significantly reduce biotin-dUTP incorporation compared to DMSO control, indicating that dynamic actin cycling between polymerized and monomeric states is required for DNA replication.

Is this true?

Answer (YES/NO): NO